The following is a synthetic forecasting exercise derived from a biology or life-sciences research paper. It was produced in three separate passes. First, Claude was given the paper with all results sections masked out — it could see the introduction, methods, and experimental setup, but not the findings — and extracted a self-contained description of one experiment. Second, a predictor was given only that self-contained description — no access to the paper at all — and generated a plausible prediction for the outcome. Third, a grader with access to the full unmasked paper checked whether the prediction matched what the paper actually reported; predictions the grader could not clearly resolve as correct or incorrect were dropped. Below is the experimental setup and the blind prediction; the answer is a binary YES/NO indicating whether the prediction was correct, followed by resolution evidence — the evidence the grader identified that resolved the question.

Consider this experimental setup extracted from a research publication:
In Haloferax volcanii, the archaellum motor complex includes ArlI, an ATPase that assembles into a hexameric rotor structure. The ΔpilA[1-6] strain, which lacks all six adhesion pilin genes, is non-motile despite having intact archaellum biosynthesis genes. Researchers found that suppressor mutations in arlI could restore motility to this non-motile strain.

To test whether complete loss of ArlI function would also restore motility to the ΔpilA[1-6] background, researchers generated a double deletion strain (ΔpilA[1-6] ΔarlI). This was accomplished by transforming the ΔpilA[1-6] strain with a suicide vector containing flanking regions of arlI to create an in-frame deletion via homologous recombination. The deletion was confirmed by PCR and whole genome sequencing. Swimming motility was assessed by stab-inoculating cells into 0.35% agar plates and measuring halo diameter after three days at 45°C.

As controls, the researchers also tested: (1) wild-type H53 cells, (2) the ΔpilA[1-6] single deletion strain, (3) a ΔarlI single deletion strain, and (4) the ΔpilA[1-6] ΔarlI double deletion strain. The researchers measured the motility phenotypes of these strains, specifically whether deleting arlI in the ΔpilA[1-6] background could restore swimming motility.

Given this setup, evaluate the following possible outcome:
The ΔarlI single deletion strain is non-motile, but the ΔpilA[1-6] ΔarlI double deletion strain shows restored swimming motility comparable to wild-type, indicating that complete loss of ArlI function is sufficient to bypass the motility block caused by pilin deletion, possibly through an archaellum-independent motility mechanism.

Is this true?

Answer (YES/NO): NO